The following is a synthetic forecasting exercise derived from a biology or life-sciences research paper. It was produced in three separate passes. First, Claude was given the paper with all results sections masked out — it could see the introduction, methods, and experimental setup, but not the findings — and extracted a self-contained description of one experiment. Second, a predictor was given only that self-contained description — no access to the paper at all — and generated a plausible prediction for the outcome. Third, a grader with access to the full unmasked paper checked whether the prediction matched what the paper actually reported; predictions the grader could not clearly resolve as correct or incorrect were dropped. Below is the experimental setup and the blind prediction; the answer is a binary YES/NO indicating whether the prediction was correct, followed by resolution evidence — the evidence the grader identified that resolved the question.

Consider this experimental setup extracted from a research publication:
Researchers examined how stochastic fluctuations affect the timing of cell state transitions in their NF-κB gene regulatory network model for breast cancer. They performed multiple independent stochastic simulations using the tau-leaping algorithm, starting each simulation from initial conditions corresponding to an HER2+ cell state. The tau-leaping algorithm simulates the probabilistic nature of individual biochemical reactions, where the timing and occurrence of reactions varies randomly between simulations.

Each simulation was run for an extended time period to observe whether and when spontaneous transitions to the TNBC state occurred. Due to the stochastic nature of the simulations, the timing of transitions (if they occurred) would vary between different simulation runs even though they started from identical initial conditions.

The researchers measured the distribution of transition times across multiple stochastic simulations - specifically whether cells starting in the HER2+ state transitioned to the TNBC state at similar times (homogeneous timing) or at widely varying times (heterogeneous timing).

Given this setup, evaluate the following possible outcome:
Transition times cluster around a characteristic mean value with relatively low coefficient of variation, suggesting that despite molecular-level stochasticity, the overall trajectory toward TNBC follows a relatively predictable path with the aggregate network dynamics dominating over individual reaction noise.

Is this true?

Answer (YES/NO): NO